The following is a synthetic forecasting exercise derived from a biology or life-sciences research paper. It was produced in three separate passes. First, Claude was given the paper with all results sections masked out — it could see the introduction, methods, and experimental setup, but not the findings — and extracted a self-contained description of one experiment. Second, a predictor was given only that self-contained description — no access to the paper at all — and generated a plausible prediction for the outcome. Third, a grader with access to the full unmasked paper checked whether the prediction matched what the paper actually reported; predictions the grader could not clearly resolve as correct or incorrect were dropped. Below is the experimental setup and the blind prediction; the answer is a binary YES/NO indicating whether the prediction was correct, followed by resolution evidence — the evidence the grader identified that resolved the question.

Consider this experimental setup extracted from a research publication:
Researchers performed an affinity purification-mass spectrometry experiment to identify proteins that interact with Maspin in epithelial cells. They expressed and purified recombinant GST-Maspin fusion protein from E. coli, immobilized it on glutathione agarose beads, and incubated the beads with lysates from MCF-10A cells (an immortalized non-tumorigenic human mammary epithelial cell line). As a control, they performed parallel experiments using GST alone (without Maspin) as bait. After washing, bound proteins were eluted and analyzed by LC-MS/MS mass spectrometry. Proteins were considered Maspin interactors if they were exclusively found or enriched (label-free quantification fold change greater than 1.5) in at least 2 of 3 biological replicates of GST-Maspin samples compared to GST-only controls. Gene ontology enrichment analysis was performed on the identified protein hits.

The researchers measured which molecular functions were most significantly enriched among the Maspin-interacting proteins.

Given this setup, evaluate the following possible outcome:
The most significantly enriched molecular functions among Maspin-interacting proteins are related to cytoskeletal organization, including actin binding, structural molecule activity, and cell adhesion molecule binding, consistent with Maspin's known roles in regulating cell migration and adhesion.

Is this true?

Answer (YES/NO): YES